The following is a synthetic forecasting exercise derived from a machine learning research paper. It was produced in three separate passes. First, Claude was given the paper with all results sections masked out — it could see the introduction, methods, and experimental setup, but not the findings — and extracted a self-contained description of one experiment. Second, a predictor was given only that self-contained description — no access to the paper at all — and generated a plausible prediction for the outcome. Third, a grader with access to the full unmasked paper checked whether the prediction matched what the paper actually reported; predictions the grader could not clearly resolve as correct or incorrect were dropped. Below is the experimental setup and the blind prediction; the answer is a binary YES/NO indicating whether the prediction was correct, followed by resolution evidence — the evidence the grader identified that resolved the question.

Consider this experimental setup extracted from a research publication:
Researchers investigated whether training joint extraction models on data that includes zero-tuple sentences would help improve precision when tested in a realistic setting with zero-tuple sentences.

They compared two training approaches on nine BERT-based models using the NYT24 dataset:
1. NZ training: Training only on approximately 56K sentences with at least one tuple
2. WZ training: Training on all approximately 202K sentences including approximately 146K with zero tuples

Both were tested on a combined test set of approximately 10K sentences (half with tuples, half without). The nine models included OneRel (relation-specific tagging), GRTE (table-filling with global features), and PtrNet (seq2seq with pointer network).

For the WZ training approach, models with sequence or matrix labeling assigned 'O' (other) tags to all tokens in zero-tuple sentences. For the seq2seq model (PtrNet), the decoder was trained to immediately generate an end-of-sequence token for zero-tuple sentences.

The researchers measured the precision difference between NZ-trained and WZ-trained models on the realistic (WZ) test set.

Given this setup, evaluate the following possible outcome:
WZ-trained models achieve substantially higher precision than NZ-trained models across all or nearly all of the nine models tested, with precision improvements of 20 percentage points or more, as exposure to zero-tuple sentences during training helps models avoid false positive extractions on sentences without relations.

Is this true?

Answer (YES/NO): NO